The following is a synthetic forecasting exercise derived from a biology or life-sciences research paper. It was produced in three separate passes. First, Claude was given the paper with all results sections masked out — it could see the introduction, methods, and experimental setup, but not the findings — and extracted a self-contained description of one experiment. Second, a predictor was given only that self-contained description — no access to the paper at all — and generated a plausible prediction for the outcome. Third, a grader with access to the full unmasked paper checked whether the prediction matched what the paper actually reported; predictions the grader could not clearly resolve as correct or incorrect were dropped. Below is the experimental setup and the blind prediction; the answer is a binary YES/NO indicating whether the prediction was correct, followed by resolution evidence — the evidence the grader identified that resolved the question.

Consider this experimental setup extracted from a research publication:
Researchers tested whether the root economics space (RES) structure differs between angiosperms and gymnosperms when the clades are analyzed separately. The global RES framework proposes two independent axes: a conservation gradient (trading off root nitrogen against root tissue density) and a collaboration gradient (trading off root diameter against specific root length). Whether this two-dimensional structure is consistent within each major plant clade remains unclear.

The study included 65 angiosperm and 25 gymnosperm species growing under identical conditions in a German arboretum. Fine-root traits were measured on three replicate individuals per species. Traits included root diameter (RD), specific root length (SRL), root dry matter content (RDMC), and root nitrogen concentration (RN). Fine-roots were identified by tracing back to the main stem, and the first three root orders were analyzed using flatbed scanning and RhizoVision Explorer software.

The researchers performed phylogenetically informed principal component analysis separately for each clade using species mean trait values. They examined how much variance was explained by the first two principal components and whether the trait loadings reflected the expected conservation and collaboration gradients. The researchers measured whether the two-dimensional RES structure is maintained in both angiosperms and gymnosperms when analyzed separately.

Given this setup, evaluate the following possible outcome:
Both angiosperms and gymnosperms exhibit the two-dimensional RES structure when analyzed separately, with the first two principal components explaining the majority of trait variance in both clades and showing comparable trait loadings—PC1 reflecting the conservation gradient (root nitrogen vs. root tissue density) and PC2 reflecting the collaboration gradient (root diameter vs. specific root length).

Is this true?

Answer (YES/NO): NO